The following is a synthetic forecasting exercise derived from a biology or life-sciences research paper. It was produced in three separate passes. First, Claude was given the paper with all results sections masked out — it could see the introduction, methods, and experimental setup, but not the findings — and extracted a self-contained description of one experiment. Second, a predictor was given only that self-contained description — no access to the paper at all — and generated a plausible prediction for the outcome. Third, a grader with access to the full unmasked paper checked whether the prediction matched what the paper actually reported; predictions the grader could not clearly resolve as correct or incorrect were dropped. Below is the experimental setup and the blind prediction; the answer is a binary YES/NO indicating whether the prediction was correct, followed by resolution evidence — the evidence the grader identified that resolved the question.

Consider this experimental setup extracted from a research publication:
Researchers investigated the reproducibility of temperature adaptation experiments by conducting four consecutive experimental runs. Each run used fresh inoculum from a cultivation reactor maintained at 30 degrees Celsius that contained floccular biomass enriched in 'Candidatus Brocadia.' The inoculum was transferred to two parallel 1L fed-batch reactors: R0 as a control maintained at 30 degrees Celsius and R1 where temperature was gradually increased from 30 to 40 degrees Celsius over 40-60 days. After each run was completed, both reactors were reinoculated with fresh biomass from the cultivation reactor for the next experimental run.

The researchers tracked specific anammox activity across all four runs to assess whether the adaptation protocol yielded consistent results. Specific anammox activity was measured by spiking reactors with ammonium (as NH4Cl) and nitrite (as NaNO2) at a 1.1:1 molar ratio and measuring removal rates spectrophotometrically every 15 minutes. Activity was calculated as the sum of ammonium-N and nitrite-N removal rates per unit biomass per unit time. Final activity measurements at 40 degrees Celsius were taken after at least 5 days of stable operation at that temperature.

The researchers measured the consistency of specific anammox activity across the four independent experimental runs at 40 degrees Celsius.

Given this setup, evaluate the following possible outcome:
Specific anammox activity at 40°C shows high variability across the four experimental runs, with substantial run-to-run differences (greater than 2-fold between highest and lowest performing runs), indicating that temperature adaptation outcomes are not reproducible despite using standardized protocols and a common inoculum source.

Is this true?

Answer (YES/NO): NO